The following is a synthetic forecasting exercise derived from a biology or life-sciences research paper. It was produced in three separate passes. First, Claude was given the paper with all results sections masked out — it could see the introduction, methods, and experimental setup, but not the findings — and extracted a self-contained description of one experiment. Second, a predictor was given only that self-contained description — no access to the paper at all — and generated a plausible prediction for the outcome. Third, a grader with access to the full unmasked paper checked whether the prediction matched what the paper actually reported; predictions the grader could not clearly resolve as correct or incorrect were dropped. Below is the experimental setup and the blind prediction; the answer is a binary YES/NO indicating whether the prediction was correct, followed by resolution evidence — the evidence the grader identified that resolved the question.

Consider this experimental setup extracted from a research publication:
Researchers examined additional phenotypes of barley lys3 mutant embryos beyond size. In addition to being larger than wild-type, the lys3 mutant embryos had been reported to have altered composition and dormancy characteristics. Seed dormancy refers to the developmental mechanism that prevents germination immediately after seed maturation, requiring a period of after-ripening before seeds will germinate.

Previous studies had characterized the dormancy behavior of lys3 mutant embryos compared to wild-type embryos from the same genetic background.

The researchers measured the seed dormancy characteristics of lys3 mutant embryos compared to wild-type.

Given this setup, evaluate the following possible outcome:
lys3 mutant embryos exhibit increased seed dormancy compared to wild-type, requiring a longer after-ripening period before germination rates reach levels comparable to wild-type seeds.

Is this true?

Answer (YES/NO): NO